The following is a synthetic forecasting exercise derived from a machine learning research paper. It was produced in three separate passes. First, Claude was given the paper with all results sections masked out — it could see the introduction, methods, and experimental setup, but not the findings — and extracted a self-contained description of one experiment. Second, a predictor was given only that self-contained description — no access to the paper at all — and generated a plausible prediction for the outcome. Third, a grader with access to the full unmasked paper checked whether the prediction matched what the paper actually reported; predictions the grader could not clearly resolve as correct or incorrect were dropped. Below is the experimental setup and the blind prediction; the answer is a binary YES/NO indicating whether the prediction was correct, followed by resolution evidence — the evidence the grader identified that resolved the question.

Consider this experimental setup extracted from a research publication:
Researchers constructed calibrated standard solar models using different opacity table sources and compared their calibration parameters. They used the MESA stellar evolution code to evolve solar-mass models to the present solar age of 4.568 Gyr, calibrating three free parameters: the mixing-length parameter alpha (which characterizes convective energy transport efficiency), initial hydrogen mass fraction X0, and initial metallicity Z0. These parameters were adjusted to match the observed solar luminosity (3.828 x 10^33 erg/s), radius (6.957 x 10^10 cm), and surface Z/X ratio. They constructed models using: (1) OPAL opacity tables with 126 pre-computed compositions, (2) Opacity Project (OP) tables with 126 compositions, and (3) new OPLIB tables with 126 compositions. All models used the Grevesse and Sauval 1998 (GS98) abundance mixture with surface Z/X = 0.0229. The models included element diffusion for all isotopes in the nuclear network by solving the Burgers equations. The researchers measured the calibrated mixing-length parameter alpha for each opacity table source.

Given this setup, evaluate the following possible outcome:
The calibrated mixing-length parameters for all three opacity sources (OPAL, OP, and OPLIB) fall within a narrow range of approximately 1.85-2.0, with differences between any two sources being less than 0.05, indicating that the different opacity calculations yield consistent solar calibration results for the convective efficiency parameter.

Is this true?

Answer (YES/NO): NO